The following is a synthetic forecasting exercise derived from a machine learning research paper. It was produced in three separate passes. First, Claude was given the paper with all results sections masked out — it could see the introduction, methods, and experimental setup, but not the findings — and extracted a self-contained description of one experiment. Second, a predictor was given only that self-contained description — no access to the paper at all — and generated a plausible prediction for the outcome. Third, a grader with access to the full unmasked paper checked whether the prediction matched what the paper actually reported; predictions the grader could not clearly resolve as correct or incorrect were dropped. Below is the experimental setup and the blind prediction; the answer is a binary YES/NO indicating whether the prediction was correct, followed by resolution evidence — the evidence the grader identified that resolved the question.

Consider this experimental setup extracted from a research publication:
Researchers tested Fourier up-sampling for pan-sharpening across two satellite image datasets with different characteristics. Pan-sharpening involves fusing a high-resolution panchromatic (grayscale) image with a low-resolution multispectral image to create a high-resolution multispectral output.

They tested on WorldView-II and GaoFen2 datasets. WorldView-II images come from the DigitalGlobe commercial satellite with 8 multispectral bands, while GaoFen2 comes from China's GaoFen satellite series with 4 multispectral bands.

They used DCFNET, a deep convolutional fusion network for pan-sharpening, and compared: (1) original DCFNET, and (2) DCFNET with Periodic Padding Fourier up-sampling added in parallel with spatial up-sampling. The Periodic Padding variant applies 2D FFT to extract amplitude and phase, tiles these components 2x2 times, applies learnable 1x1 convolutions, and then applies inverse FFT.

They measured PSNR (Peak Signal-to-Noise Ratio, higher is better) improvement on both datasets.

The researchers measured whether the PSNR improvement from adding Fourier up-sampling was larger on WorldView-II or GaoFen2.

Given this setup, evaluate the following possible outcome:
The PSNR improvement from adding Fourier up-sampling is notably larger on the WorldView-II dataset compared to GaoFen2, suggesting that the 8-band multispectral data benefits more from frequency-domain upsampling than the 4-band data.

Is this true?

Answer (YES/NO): NO